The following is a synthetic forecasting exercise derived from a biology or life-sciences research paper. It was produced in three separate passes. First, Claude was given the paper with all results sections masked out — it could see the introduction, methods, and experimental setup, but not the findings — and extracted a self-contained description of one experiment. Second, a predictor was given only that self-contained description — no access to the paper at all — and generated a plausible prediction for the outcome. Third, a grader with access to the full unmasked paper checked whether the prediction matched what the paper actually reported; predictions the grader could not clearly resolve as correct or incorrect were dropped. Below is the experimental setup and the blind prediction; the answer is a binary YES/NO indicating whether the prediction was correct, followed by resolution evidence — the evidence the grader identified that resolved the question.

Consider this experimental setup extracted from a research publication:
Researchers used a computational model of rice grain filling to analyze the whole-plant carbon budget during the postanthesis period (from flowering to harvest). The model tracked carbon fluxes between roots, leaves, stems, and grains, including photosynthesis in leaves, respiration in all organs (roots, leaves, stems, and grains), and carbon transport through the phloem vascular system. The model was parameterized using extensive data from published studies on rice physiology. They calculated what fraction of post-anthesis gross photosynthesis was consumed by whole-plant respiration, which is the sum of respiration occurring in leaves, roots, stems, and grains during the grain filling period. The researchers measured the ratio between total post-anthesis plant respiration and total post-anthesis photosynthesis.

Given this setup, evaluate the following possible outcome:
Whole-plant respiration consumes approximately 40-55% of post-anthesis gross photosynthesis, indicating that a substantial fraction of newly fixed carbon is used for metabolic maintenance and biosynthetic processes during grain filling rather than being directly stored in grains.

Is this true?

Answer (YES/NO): YES